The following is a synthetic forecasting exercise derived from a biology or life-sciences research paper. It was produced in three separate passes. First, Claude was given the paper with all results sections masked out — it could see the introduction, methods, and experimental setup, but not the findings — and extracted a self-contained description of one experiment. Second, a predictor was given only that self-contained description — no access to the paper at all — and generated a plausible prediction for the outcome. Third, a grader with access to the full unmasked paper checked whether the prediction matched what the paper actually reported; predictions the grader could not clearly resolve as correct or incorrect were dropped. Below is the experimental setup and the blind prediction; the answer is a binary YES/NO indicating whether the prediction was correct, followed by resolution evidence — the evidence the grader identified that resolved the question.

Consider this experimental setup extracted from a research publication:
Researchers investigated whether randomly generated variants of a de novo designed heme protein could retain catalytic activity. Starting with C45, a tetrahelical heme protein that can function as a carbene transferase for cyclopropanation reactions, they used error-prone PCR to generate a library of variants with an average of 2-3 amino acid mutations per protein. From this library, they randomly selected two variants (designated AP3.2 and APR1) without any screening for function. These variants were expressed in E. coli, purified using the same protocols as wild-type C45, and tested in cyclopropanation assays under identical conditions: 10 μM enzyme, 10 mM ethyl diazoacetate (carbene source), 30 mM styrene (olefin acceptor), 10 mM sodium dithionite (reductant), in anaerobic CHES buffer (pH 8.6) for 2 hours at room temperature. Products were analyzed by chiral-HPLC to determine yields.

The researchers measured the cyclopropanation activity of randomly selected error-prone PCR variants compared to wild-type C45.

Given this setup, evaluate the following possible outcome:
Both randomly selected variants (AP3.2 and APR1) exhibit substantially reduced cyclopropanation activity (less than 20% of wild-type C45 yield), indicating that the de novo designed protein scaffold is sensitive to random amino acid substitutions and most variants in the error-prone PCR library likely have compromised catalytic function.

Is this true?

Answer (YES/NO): NO